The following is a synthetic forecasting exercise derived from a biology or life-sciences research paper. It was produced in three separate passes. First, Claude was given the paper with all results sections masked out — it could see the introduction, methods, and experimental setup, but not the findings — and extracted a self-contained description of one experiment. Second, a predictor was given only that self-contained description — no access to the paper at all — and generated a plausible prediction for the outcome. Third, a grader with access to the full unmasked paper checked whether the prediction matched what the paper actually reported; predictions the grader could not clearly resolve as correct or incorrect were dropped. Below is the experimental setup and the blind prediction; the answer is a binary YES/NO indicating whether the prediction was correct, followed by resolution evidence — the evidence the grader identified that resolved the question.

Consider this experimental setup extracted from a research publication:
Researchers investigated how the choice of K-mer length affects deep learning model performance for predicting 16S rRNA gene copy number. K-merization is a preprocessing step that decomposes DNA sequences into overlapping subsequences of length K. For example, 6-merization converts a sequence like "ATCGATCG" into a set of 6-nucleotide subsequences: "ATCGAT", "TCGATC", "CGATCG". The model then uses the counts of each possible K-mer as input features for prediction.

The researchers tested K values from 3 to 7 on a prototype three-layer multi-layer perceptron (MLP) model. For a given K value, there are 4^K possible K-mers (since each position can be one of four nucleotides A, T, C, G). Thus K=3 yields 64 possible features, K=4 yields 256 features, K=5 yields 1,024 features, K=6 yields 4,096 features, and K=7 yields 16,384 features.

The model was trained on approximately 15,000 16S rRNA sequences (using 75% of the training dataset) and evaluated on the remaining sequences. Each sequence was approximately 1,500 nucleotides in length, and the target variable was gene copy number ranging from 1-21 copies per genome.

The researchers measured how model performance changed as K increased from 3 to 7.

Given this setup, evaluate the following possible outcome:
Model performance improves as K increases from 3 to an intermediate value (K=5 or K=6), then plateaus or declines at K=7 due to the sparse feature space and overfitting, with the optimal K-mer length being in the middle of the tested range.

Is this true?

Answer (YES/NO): NO